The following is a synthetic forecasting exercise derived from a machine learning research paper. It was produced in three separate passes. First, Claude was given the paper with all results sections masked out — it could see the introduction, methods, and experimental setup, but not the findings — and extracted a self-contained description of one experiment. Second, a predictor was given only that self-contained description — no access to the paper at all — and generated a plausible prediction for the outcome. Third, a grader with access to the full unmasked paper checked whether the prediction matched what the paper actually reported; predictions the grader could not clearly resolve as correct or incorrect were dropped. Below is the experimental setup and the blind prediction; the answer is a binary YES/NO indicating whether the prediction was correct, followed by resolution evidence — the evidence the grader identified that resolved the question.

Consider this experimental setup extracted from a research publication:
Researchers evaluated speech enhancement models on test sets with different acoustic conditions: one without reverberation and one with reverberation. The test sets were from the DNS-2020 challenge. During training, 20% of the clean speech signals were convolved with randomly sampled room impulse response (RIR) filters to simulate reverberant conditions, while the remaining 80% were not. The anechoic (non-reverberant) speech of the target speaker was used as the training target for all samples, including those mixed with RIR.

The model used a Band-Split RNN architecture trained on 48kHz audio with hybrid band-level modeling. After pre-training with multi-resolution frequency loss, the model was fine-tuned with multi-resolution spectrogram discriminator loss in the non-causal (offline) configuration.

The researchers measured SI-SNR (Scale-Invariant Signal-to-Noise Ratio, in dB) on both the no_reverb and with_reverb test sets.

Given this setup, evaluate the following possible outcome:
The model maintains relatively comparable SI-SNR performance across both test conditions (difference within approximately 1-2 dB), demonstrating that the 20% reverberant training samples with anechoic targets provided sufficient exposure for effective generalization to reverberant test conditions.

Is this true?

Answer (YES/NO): NO